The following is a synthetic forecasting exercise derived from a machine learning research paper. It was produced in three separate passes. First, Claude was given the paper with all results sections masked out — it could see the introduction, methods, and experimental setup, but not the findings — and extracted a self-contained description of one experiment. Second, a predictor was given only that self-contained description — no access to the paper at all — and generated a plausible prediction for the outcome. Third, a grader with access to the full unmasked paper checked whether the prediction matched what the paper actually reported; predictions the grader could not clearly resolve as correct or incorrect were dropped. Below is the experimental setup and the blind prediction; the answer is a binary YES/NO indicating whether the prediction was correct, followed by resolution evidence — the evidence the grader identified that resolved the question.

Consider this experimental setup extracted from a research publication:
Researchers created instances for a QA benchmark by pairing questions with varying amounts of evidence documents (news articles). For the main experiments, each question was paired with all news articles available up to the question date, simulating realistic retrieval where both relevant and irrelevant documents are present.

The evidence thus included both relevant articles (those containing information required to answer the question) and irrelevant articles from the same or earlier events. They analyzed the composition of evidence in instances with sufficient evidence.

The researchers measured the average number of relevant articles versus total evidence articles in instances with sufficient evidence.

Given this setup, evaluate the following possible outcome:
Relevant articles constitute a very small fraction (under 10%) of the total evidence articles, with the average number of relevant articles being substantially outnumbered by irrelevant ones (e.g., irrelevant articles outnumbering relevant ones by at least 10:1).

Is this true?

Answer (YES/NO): NO